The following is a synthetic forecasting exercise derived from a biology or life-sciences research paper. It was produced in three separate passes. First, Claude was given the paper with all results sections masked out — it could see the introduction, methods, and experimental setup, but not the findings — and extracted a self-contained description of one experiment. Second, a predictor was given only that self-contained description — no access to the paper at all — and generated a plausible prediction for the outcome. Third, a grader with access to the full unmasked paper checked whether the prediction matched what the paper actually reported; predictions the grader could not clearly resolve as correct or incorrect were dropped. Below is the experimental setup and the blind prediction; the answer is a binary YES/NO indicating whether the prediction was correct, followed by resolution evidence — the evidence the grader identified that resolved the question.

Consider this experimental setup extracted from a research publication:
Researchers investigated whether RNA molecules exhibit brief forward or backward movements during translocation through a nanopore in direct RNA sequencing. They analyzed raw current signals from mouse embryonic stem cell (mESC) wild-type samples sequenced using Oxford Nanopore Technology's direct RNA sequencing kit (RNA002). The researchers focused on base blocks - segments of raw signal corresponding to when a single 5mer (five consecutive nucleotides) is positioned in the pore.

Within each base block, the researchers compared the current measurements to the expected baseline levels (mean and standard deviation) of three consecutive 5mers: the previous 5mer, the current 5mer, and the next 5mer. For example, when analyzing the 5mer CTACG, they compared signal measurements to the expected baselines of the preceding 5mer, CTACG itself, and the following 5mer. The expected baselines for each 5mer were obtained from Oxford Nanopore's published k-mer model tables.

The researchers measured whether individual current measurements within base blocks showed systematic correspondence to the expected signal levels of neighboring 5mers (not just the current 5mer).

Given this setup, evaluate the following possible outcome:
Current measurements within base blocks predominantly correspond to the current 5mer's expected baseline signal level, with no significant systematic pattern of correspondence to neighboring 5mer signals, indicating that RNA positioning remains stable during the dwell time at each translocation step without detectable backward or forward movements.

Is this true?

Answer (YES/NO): NO